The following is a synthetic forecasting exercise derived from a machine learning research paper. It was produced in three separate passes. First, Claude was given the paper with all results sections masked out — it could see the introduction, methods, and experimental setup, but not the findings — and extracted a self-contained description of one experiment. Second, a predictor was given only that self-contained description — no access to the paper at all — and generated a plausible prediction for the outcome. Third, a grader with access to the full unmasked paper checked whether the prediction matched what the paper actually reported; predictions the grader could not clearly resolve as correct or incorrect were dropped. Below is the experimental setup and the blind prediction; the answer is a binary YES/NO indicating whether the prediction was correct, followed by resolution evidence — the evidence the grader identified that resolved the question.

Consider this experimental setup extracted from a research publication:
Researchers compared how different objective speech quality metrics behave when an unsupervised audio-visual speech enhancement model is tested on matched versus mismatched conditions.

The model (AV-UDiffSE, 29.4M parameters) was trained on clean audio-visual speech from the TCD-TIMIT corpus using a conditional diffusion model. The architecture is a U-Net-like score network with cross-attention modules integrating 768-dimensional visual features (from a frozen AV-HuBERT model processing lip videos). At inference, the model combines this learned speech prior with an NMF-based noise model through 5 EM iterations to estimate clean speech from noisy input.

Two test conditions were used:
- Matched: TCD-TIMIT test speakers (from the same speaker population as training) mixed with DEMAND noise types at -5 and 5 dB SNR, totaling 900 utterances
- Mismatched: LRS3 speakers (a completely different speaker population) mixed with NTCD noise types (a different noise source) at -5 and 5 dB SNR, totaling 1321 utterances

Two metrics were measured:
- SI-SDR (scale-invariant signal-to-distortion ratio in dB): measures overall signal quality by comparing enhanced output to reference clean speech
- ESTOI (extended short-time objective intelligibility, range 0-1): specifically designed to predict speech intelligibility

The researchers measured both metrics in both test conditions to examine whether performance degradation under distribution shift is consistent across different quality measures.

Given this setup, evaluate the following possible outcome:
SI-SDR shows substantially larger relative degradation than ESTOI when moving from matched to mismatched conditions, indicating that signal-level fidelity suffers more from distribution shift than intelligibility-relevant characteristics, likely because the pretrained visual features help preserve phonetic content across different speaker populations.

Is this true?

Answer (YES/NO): YES